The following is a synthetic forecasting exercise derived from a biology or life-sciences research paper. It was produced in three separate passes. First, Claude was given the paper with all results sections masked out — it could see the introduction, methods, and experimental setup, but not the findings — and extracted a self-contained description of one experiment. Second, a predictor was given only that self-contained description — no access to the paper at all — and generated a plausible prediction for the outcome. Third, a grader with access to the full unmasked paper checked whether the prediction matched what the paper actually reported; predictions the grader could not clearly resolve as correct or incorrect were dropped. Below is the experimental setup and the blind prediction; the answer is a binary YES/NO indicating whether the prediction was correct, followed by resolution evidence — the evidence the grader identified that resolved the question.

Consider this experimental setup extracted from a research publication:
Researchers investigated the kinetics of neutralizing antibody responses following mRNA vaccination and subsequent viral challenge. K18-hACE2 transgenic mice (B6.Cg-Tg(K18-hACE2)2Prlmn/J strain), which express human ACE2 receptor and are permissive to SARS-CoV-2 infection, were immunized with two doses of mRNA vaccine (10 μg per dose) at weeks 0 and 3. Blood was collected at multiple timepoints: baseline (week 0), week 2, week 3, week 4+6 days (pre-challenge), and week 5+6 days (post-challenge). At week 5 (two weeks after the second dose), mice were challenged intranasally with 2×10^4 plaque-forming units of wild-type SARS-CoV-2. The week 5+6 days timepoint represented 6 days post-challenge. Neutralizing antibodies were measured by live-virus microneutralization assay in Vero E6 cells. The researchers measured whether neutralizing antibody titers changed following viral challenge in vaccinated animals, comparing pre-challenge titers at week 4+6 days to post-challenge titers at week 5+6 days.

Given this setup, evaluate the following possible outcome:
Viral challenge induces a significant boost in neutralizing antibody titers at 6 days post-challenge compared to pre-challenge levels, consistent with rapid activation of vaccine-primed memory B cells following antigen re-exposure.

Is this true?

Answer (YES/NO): NO